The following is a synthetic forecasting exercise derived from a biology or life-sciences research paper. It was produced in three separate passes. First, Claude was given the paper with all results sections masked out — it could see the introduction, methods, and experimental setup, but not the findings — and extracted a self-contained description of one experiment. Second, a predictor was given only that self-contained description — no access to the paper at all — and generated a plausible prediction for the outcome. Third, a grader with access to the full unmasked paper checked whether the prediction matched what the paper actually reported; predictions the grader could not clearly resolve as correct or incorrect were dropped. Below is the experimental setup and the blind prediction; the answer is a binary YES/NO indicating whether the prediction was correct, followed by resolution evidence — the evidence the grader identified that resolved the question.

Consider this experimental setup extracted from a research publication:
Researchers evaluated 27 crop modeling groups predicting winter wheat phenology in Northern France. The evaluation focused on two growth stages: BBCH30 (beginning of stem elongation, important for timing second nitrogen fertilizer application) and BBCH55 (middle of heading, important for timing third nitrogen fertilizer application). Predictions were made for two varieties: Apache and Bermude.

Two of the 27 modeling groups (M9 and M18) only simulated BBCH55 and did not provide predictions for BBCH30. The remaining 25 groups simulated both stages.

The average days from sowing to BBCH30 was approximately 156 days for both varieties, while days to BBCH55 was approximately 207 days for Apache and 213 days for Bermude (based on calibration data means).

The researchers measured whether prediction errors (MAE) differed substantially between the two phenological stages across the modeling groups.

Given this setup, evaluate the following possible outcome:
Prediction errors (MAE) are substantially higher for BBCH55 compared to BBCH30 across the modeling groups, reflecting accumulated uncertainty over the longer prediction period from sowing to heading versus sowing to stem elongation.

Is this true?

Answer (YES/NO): NO